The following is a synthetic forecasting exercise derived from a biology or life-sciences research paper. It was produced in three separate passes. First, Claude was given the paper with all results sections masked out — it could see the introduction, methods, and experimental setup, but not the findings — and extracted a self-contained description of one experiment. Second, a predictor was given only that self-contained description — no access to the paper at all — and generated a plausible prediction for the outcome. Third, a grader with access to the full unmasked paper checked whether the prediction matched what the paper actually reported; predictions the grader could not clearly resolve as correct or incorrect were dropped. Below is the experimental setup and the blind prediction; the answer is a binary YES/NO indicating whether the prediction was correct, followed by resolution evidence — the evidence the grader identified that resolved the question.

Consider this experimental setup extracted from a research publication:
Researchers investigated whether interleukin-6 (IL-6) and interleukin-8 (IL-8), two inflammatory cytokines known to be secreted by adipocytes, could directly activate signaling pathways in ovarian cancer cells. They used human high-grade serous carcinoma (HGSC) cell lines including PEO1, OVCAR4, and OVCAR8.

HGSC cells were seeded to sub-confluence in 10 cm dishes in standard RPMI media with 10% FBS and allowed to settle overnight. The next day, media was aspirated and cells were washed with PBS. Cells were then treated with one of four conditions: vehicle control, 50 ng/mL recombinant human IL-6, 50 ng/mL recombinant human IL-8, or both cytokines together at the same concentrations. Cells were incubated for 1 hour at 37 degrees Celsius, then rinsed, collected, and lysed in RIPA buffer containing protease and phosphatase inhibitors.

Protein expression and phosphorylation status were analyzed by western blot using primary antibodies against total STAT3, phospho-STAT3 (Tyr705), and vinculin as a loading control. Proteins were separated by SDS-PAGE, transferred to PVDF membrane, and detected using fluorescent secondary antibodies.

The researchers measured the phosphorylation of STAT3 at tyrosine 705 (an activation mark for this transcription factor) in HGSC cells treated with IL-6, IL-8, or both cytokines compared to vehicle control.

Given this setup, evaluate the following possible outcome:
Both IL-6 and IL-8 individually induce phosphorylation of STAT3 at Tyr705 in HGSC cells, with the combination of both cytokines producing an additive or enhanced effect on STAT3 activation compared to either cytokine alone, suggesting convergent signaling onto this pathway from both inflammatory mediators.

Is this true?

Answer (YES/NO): NO